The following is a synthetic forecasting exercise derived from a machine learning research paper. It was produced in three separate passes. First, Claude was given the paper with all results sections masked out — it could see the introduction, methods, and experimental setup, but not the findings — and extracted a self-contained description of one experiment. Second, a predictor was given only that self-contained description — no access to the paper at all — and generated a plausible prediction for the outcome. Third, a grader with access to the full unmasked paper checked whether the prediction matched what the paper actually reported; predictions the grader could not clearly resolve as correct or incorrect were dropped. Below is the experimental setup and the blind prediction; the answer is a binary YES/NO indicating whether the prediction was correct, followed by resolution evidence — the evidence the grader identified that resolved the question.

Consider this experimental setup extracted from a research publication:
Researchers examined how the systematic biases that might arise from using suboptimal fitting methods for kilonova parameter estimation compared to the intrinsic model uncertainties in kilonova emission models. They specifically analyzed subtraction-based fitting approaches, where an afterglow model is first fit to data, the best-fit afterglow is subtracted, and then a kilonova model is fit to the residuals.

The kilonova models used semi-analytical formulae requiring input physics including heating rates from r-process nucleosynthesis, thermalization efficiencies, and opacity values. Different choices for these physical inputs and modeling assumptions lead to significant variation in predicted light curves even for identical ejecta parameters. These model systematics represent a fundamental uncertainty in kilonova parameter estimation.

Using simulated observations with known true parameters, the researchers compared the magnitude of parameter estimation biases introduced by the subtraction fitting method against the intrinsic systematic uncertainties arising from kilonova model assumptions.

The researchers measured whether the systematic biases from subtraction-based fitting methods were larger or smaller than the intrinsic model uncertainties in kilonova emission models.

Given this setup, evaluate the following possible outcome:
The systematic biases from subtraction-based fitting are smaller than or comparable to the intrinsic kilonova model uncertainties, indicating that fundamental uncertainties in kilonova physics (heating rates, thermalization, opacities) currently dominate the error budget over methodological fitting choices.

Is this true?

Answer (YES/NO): YES